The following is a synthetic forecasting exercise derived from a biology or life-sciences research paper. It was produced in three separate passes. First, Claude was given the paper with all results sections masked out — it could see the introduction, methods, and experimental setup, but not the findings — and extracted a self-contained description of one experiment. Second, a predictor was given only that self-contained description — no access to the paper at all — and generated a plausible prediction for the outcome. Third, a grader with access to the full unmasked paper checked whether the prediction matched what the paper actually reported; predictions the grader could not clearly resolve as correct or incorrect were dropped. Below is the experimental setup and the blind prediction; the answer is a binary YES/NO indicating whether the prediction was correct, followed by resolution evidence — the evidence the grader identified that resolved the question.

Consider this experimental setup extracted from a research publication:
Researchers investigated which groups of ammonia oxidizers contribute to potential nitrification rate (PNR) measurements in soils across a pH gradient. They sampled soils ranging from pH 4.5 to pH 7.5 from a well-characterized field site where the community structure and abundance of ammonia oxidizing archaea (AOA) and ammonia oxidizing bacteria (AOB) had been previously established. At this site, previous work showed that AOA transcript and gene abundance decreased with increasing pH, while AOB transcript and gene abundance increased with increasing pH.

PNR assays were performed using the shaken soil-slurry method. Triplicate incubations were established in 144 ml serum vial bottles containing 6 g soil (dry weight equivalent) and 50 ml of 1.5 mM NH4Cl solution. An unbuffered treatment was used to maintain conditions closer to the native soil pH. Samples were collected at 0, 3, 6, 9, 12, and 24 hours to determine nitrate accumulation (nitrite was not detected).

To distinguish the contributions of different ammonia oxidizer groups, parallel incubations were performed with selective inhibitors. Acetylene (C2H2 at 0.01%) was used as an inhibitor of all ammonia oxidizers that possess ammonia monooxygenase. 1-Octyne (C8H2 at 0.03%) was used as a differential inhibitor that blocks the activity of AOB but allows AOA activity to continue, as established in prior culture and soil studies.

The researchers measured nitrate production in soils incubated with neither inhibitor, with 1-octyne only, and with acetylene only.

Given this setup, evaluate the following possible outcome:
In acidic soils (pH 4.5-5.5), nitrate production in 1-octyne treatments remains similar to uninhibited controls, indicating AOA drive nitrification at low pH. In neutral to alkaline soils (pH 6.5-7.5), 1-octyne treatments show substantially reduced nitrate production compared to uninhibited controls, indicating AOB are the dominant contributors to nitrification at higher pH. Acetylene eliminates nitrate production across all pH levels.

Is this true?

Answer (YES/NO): NO